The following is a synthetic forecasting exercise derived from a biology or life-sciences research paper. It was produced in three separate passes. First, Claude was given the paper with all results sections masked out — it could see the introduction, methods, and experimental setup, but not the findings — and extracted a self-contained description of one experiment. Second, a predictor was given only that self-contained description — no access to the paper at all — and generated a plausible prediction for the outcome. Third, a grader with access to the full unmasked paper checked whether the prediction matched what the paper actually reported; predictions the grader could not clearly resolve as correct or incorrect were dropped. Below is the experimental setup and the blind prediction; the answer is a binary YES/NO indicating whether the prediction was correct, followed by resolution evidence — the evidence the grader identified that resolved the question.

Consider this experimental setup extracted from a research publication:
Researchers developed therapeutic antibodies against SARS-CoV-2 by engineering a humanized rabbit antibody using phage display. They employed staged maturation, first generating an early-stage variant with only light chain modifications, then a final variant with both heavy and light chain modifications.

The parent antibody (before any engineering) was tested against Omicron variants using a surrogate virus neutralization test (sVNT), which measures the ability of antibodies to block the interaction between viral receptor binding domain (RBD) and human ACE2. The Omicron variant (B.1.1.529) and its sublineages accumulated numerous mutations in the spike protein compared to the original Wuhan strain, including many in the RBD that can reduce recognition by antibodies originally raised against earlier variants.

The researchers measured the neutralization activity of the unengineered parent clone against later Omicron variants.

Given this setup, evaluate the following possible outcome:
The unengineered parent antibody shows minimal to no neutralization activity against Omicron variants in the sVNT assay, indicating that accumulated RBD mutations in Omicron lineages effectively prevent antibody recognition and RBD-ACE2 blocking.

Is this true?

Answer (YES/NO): NO